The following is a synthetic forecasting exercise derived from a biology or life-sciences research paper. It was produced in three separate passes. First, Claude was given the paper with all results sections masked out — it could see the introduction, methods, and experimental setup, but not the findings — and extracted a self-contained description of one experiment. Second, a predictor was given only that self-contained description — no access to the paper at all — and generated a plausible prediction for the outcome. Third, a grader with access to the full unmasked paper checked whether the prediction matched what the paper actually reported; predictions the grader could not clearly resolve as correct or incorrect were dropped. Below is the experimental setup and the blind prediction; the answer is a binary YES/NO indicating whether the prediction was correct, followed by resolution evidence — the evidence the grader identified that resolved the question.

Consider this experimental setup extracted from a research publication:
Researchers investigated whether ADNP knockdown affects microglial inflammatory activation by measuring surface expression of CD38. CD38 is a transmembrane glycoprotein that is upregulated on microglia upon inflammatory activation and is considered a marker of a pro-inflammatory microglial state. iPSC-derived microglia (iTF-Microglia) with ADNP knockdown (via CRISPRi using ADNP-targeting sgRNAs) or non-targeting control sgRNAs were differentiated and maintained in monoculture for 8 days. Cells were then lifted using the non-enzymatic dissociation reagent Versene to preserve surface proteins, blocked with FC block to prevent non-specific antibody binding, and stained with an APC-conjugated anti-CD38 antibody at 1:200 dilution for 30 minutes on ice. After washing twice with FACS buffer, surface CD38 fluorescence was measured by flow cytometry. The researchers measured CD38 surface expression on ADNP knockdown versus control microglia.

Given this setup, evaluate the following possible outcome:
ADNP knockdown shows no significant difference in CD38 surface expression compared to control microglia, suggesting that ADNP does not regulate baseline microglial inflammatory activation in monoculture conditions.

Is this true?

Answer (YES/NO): NO